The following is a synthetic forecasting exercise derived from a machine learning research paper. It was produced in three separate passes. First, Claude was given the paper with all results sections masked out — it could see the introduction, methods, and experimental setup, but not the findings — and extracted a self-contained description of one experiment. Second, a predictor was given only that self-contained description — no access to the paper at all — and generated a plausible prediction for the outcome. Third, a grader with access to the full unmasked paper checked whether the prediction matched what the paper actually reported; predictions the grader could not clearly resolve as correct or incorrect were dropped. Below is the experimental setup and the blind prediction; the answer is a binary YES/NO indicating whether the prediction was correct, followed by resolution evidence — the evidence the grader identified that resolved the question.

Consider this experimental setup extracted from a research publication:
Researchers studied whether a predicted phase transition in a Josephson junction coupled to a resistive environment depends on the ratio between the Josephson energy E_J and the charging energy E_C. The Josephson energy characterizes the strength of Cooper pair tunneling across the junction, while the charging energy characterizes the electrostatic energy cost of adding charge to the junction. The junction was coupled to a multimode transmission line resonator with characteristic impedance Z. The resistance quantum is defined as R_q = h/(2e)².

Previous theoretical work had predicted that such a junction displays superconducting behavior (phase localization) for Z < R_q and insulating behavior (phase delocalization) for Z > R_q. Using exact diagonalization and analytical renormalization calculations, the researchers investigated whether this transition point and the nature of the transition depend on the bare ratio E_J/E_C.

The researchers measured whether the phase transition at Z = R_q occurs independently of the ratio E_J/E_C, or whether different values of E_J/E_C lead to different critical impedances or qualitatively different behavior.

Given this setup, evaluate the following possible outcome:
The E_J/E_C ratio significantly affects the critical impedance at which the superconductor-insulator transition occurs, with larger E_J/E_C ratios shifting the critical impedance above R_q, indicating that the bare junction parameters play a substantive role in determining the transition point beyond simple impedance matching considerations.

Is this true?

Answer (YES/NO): NO